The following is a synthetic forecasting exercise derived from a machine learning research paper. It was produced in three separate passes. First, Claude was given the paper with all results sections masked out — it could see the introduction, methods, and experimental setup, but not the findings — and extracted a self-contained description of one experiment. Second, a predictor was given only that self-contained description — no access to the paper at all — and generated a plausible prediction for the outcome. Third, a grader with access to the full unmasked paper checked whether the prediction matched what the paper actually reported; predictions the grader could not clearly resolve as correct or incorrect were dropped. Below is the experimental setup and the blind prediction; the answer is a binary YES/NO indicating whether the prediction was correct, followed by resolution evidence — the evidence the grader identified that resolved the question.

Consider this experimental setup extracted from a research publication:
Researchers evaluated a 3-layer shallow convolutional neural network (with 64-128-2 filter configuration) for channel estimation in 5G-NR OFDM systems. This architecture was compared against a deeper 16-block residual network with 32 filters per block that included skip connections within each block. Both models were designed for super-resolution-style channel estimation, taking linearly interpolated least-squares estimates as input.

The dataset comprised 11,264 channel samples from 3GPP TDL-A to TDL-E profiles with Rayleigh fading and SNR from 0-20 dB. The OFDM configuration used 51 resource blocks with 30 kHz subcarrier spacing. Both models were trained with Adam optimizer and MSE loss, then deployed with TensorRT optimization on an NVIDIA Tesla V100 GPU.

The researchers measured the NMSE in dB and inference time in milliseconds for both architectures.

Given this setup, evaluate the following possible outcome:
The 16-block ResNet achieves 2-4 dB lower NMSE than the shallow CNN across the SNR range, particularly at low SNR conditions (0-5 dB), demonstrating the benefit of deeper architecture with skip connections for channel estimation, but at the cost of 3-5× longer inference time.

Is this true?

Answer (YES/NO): NO